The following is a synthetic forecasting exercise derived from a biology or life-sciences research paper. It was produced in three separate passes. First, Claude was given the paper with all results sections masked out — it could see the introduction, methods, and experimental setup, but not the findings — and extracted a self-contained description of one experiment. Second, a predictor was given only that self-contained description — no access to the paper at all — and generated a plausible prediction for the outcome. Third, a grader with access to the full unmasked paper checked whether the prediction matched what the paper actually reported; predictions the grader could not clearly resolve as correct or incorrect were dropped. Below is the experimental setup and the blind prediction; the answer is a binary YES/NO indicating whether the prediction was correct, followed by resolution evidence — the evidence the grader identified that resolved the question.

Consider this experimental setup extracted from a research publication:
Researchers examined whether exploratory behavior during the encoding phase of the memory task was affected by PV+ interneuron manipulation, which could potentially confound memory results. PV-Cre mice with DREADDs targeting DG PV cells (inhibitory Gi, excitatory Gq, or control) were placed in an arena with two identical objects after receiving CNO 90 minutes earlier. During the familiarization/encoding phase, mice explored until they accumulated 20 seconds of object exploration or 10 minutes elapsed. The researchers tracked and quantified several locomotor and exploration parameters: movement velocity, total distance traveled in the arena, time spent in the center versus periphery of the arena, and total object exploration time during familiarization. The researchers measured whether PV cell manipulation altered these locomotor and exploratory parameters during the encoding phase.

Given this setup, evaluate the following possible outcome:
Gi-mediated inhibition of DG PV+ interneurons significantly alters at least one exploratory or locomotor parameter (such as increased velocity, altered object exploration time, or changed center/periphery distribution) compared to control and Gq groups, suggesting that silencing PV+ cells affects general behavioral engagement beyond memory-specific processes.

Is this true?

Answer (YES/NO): NO